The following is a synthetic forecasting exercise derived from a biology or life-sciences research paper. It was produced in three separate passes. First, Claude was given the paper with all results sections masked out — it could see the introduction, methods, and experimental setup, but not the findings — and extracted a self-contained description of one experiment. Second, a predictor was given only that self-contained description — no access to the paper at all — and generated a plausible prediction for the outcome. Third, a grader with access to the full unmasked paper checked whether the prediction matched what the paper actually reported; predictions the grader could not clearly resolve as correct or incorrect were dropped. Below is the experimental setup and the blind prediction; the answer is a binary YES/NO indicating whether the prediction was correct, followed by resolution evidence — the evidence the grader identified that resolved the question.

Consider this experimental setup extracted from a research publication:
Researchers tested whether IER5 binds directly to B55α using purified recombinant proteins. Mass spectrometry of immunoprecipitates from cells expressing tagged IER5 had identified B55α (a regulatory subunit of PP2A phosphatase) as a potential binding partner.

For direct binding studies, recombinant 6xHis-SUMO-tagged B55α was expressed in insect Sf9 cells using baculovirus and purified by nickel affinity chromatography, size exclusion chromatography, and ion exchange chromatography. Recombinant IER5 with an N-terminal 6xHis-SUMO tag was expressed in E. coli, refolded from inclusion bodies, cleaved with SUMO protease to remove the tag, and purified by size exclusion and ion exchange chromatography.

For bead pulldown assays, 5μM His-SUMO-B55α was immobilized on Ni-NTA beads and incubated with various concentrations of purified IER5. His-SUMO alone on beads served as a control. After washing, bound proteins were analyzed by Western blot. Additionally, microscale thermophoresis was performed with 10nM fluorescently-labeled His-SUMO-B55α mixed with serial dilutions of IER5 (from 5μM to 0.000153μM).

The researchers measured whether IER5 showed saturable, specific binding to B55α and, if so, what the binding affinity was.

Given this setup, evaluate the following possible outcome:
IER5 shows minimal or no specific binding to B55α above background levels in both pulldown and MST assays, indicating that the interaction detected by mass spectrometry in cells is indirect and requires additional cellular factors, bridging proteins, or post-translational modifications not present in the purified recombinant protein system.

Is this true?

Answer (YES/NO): NO